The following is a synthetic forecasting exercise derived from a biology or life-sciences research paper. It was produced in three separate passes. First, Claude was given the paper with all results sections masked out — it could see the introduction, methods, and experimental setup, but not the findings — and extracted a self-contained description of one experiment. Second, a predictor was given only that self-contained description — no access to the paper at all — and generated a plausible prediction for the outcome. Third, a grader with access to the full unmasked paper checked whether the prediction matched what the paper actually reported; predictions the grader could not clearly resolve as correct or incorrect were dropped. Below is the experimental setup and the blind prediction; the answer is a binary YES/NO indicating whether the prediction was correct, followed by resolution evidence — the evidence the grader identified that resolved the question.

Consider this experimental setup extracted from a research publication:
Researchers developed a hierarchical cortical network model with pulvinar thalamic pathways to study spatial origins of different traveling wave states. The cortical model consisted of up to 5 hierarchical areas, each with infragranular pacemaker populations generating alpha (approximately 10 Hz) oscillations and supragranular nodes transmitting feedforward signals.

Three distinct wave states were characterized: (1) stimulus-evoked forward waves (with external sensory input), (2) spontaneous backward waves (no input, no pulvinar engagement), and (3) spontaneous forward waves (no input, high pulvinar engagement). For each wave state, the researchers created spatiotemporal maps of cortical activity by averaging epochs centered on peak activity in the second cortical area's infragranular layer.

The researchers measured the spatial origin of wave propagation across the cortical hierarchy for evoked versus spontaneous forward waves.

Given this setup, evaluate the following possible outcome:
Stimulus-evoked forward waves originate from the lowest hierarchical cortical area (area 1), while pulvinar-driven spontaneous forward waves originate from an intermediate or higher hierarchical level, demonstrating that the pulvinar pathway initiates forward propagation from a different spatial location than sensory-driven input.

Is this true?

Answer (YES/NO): YES